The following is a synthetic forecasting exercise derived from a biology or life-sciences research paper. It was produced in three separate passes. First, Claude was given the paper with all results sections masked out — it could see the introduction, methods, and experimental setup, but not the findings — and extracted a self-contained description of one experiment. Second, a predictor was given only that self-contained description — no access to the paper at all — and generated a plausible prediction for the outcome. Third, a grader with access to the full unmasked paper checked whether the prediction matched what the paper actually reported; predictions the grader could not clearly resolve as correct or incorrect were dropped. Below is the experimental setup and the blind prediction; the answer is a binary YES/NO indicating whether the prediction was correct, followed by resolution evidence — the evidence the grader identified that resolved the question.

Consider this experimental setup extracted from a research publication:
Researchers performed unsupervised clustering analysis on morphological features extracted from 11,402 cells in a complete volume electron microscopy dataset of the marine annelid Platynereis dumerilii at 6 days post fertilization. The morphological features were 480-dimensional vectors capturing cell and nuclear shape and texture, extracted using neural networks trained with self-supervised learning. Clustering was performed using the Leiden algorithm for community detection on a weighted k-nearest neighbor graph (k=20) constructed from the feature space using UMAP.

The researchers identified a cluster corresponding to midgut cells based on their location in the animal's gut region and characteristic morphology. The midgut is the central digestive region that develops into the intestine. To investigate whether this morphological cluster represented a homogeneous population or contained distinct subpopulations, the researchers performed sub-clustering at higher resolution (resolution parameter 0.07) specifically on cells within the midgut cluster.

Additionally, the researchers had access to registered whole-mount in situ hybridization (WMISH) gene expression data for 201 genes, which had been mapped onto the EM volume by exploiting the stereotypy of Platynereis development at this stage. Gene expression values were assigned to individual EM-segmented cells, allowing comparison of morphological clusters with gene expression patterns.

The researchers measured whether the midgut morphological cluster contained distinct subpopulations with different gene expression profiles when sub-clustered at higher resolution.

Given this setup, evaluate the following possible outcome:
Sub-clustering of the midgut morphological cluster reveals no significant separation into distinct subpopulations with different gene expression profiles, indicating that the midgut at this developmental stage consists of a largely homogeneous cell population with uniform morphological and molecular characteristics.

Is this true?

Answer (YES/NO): NO